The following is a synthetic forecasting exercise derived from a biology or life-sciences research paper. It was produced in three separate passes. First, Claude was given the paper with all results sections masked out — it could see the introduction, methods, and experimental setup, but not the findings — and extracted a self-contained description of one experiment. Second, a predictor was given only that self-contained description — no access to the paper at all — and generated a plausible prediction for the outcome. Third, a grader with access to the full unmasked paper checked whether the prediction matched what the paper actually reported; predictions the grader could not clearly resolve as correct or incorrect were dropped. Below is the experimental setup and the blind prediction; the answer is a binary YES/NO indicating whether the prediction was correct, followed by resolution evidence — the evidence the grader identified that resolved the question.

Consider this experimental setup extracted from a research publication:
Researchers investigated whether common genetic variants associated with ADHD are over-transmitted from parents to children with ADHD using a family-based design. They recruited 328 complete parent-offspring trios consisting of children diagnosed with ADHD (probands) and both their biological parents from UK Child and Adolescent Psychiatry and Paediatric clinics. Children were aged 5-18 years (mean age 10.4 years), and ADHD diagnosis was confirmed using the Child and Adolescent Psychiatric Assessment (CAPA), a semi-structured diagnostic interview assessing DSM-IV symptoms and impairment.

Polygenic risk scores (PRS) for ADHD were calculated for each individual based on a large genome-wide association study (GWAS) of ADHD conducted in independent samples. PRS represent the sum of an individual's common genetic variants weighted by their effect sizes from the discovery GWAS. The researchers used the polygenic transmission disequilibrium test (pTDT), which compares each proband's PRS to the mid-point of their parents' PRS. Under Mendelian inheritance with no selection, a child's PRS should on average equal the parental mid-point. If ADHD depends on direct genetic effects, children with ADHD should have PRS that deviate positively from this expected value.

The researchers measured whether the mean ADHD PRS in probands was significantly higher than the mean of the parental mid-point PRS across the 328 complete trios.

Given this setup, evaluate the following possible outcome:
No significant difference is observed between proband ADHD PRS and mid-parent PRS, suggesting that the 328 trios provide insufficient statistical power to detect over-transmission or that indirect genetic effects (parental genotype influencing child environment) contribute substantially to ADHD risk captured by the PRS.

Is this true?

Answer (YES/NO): NO